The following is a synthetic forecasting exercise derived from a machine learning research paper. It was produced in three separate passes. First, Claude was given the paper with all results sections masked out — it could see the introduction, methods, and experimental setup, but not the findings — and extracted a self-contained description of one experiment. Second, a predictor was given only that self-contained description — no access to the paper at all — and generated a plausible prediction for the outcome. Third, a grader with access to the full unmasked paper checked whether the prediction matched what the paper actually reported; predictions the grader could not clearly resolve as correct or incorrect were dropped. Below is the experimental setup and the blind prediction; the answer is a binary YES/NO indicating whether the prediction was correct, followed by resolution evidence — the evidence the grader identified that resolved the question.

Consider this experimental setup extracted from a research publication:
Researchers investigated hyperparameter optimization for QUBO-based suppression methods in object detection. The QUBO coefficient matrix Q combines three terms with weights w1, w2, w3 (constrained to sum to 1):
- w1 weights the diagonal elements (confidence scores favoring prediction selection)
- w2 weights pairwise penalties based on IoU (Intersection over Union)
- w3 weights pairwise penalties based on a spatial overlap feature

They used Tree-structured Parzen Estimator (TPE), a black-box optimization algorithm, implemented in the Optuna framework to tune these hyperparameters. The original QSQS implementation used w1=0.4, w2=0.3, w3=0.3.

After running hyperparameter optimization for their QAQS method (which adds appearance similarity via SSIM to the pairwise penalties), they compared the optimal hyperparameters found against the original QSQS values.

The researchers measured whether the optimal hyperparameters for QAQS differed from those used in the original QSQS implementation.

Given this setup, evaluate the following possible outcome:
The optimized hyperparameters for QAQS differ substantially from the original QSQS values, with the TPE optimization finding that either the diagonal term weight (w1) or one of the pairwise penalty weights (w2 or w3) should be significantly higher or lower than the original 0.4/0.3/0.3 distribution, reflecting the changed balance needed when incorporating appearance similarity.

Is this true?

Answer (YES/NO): NO